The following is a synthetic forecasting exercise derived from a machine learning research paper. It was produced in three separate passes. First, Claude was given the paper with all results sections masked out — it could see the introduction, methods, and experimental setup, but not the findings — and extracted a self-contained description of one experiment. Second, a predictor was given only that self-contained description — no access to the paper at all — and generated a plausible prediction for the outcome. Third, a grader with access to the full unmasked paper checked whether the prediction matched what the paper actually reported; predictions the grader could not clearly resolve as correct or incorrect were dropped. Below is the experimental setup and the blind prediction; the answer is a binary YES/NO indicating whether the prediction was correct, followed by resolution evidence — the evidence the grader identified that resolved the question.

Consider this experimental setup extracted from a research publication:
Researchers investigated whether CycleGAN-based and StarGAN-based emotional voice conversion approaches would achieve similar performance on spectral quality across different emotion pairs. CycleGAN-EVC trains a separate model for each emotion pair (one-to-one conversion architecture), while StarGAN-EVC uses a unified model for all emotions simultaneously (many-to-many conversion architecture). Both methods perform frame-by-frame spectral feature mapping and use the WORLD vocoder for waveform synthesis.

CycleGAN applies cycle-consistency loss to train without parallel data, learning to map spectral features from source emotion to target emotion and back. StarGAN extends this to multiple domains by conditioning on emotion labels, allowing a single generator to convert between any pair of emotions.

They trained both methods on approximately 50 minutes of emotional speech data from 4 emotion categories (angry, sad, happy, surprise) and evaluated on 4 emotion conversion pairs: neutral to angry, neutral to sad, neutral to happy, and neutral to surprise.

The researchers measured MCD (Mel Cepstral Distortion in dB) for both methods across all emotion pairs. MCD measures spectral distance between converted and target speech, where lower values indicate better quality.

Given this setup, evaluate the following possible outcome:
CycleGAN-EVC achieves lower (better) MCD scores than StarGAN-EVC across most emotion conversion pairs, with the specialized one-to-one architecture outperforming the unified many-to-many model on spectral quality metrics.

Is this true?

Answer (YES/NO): NO